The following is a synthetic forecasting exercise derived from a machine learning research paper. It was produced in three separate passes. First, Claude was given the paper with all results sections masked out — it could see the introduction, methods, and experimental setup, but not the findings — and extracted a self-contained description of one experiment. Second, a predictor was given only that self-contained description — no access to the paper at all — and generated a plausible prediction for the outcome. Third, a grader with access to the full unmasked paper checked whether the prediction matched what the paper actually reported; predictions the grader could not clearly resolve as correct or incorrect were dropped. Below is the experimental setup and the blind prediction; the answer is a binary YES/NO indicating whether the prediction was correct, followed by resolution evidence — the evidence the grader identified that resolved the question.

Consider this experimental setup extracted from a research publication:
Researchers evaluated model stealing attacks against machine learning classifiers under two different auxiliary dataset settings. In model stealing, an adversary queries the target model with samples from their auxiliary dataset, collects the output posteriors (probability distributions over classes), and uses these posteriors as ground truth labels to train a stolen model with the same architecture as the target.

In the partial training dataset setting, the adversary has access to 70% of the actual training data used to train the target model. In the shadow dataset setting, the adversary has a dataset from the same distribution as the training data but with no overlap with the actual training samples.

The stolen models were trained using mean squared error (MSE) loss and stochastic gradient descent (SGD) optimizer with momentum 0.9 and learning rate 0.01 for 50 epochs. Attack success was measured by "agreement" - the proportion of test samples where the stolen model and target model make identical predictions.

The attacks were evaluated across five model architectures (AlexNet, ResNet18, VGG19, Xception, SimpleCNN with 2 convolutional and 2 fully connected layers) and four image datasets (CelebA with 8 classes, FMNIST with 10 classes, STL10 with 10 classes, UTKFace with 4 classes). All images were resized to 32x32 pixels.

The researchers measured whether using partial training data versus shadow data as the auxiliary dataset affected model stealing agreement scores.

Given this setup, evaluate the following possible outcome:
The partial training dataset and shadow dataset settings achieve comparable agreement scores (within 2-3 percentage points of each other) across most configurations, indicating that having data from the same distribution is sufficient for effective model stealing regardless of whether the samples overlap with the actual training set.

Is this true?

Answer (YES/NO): NO